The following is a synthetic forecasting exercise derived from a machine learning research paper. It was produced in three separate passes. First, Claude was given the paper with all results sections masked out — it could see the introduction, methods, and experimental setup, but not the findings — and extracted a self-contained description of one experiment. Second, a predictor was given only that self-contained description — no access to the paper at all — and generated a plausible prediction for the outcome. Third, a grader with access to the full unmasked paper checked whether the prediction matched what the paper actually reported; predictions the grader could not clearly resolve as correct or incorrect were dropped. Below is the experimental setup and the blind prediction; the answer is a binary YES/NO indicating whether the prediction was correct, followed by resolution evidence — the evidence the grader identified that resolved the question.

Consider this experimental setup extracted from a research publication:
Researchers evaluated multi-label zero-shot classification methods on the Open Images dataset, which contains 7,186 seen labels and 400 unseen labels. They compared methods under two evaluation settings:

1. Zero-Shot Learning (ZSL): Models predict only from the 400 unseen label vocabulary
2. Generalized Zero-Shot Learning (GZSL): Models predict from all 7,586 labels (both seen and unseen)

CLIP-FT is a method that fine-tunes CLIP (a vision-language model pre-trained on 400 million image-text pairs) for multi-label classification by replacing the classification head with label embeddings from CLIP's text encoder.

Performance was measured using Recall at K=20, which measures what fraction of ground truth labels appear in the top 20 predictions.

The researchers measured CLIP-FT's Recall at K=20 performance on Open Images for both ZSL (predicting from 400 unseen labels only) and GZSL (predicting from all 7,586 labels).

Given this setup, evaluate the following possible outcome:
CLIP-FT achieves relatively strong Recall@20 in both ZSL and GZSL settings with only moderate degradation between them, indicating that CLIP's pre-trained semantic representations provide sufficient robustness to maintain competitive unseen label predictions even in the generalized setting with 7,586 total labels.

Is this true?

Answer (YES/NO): NO